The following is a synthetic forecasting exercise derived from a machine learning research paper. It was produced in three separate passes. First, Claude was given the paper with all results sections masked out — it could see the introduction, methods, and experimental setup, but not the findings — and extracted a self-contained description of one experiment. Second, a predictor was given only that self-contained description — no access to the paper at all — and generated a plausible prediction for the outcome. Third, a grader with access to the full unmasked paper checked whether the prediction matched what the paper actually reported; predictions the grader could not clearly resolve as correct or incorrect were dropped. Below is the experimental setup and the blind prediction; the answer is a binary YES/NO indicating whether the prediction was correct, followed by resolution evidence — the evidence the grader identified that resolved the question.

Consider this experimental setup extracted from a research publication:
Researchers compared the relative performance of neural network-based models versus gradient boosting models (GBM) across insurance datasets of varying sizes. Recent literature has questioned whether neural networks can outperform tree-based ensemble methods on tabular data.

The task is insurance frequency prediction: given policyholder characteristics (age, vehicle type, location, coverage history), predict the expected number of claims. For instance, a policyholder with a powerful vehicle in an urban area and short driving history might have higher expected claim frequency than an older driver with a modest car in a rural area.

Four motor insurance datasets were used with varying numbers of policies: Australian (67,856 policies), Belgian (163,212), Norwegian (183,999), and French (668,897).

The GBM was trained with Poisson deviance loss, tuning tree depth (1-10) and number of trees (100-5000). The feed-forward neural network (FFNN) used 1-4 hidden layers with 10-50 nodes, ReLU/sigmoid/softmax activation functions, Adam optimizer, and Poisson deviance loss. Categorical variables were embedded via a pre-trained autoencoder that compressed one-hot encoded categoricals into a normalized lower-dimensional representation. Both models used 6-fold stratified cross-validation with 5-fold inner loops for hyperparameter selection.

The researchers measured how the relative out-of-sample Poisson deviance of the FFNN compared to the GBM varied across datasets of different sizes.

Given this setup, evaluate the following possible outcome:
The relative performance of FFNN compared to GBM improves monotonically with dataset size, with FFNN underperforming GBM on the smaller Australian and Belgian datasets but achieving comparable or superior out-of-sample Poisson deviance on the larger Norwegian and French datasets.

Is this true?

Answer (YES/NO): NO